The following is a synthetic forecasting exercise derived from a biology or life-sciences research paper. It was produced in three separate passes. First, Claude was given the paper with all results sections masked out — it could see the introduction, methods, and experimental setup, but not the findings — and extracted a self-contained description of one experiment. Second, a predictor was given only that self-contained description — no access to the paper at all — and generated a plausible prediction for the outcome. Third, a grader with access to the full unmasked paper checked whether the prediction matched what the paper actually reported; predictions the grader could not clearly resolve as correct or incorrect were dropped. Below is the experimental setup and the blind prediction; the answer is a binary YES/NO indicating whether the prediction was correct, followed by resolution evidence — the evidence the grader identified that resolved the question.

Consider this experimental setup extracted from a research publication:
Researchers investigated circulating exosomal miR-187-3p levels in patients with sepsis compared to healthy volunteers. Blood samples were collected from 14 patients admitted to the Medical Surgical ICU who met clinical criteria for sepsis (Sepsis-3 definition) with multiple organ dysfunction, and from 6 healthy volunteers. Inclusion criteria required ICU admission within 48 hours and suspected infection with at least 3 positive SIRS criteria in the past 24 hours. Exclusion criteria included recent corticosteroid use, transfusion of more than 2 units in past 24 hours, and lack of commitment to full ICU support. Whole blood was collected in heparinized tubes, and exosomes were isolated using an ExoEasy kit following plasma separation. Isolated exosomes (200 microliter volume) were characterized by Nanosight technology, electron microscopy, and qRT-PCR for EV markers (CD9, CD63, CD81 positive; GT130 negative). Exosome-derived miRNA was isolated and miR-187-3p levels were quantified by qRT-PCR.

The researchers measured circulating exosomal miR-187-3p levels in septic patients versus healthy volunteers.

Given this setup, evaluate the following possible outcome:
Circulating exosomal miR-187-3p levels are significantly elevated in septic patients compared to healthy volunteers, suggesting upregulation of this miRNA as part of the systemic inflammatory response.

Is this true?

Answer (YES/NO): NO